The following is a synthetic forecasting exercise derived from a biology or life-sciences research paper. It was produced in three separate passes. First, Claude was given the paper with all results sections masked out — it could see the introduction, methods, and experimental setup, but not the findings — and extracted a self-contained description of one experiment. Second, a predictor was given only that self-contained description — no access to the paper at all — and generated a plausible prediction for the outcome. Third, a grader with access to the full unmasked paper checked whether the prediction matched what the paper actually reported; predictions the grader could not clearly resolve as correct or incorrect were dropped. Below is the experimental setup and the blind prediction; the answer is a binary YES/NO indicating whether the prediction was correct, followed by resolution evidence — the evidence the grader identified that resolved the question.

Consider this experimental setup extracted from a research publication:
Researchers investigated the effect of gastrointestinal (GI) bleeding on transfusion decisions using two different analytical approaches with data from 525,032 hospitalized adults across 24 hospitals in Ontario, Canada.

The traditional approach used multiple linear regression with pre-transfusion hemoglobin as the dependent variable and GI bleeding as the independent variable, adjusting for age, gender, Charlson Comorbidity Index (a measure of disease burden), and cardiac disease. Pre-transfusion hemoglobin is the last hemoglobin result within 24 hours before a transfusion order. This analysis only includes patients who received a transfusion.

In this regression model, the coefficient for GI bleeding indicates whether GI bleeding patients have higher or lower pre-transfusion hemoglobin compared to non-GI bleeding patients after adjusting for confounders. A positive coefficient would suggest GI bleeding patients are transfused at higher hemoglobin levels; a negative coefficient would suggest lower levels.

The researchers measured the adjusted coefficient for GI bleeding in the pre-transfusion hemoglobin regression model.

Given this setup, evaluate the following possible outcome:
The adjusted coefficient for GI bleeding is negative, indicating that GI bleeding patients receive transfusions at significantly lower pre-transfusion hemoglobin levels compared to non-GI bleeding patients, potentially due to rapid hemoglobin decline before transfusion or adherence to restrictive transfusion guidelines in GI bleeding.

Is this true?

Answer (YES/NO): YES